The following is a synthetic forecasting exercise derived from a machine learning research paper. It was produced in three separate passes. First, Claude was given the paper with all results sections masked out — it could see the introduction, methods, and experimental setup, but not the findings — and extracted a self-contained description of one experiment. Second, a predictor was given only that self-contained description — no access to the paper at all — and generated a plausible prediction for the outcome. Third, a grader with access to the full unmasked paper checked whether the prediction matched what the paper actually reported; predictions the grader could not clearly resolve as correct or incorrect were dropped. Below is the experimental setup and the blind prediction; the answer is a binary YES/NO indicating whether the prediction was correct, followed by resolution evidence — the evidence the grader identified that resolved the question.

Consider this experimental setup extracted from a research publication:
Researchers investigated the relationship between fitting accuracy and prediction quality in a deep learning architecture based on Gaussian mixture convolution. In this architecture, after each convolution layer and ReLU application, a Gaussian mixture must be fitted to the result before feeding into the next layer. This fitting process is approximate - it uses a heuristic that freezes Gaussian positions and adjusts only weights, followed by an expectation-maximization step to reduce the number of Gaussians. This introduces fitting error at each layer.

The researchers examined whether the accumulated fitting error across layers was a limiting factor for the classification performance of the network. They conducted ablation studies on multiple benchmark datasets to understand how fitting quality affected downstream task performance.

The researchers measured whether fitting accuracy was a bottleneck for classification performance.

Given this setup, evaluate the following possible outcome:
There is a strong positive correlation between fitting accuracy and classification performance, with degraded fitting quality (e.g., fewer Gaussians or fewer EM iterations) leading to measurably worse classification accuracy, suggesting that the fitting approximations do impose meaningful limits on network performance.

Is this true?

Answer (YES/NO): NO